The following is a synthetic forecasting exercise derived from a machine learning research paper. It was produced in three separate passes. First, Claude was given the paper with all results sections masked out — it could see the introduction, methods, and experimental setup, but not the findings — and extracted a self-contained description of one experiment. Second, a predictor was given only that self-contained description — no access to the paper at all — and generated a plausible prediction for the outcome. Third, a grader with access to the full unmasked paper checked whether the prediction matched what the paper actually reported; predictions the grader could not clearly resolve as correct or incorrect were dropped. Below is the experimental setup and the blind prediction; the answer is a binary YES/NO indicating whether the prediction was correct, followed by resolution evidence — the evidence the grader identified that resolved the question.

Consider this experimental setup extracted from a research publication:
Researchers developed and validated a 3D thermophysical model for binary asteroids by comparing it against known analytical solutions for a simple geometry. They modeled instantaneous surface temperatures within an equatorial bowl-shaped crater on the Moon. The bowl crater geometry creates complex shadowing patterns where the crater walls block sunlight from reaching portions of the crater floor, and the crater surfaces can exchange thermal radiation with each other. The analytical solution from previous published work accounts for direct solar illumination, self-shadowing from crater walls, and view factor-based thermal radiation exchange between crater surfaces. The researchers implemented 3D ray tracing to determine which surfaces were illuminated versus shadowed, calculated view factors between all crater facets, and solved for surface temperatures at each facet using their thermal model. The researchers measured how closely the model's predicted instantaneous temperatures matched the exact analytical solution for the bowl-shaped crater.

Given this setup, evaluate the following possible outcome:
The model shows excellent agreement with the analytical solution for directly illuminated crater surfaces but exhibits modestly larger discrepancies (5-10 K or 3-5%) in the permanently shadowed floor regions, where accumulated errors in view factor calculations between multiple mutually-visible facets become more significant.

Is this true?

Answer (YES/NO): NO